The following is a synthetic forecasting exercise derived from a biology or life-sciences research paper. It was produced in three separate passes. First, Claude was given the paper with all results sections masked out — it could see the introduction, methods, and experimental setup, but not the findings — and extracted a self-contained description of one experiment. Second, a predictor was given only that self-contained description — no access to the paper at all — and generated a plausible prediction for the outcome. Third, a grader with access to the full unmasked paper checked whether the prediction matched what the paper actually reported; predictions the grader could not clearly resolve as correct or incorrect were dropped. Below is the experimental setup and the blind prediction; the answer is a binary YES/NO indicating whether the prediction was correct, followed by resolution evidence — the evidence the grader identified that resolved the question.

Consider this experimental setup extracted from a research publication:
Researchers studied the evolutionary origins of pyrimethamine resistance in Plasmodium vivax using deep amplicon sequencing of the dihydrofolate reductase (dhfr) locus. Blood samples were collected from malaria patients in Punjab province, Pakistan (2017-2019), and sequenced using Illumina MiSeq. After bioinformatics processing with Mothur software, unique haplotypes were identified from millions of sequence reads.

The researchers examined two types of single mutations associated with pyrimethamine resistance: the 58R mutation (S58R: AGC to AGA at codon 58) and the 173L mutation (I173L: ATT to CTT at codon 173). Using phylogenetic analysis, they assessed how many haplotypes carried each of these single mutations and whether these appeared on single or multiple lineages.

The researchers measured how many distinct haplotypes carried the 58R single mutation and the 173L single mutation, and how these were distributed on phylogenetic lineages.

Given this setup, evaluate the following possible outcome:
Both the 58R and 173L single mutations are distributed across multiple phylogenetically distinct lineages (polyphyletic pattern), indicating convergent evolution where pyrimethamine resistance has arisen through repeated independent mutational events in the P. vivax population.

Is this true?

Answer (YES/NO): NO